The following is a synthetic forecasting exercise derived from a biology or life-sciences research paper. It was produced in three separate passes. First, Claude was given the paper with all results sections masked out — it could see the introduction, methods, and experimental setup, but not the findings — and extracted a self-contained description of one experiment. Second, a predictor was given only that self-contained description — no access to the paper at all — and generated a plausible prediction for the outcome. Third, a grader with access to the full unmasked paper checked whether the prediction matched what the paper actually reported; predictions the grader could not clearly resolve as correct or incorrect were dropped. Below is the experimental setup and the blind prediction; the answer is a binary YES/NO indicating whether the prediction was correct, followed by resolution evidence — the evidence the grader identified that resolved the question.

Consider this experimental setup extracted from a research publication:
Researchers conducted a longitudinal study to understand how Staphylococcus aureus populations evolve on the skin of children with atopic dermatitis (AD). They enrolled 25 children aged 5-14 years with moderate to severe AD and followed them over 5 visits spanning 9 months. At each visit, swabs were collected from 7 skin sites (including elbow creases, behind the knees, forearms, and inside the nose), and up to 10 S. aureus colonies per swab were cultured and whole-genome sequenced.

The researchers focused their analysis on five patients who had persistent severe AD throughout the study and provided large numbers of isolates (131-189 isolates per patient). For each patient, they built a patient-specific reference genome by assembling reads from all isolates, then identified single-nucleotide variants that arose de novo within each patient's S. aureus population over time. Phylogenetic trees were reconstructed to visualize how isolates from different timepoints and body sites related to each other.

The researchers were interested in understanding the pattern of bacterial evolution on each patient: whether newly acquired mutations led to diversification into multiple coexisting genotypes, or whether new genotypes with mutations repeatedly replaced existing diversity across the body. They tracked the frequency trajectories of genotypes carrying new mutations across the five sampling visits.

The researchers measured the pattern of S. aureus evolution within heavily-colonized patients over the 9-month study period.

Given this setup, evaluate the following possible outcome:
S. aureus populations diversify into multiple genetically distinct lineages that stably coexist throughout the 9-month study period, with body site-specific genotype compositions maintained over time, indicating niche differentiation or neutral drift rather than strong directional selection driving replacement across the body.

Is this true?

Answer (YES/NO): NO